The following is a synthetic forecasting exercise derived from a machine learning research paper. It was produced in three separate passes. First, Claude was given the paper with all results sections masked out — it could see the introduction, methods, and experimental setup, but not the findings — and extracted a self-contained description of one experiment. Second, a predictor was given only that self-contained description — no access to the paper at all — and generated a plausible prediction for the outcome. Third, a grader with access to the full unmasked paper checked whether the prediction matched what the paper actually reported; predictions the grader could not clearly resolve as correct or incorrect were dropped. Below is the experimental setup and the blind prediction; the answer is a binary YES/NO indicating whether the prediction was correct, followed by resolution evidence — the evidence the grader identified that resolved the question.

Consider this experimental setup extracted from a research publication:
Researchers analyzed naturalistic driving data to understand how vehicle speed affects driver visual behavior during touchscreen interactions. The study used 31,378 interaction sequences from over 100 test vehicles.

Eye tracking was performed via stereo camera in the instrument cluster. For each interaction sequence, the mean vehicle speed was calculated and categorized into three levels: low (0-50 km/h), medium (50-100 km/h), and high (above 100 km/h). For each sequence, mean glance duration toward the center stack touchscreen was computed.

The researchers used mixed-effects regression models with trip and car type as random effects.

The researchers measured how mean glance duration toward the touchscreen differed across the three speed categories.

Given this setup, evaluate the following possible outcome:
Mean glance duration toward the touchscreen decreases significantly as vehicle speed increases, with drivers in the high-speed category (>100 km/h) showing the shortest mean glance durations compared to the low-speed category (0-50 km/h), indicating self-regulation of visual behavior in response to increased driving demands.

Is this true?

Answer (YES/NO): YES